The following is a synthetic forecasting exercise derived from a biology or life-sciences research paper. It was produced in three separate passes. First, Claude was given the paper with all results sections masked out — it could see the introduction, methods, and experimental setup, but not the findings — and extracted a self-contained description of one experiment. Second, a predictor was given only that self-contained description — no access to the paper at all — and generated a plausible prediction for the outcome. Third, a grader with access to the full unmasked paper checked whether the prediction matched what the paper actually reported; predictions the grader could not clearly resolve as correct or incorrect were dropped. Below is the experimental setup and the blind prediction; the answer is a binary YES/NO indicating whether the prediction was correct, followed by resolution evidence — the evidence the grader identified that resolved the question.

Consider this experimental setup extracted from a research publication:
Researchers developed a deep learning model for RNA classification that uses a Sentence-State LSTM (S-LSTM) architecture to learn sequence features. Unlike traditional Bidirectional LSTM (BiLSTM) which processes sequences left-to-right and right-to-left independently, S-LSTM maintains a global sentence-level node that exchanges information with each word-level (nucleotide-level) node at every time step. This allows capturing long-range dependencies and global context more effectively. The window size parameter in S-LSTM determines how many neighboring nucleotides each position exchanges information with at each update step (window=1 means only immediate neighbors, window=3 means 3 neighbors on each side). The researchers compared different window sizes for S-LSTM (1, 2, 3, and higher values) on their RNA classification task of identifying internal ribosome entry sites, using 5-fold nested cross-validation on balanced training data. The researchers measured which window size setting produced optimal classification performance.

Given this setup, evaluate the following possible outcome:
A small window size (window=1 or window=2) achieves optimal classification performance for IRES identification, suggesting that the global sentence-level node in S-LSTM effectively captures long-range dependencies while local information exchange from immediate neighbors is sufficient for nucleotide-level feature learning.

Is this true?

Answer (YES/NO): NO